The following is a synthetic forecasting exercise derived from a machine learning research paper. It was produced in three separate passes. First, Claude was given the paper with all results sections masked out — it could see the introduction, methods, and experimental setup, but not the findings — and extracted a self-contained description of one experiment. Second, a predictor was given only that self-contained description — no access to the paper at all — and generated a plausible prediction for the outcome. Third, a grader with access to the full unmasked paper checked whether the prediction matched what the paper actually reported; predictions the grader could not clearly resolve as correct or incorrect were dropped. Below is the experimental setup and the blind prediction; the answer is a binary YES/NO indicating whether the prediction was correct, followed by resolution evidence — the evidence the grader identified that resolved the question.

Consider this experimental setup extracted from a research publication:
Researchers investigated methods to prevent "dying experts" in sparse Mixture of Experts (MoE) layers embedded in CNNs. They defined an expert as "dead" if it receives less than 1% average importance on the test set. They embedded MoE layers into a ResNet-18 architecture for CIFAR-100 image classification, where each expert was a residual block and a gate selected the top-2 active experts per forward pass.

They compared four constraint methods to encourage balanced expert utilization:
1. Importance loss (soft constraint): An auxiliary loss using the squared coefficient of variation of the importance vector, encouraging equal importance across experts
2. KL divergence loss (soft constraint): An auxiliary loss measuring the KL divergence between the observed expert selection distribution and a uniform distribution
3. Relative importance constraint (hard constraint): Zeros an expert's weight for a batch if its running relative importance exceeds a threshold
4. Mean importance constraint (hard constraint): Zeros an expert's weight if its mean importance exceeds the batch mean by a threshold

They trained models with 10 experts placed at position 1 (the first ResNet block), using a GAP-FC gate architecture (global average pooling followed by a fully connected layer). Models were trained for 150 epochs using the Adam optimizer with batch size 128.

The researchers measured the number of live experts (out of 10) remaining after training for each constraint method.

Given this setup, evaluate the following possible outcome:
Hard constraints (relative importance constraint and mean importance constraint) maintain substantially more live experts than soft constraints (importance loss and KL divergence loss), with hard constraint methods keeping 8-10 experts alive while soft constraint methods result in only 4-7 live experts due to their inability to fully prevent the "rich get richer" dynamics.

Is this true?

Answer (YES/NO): NO